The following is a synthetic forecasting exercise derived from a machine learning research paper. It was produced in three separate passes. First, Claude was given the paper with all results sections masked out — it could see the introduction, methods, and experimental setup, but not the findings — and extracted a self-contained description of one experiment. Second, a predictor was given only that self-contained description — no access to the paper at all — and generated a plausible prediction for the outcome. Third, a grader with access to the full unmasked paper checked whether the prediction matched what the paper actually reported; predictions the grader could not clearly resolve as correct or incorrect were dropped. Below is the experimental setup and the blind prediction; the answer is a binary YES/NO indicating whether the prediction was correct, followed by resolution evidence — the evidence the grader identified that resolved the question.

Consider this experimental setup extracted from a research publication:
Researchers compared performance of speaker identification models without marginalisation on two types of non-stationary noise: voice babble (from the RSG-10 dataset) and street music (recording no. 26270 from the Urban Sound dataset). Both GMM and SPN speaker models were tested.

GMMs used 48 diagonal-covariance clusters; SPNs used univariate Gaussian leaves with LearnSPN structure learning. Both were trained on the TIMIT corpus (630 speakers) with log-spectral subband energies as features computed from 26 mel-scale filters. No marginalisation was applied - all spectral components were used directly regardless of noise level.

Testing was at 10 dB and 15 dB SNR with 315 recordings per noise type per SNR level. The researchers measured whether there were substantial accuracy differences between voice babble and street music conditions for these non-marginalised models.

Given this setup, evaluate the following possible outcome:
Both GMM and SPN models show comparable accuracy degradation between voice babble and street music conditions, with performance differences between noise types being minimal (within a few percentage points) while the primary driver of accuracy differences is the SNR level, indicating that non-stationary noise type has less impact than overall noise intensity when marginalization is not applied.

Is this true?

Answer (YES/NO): NO